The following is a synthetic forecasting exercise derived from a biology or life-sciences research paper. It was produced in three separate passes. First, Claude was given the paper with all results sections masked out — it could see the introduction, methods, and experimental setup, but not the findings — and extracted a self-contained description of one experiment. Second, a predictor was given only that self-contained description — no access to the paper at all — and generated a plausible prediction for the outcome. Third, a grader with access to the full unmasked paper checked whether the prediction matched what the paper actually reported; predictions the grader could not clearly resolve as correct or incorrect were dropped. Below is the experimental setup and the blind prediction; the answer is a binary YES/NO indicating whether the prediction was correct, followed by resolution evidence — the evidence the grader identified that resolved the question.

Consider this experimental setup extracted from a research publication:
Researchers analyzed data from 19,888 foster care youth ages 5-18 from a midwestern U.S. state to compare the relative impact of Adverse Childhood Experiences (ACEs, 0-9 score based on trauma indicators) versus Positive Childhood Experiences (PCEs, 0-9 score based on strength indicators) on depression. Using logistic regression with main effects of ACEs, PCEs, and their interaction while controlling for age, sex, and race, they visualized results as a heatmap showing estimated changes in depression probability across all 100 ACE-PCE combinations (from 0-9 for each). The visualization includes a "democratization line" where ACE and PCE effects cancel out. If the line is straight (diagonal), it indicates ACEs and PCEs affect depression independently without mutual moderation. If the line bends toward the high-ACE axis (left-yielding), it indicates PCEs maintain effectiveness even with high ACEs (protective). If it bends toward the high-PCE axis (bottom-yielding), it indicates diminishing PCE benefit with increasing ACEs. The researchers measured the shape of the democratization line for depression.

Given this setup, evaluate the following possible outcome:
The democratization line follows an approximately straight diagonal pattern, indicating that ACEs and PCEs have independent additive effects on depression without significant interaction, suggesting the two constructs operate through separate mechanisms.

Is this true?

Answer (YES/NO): NO